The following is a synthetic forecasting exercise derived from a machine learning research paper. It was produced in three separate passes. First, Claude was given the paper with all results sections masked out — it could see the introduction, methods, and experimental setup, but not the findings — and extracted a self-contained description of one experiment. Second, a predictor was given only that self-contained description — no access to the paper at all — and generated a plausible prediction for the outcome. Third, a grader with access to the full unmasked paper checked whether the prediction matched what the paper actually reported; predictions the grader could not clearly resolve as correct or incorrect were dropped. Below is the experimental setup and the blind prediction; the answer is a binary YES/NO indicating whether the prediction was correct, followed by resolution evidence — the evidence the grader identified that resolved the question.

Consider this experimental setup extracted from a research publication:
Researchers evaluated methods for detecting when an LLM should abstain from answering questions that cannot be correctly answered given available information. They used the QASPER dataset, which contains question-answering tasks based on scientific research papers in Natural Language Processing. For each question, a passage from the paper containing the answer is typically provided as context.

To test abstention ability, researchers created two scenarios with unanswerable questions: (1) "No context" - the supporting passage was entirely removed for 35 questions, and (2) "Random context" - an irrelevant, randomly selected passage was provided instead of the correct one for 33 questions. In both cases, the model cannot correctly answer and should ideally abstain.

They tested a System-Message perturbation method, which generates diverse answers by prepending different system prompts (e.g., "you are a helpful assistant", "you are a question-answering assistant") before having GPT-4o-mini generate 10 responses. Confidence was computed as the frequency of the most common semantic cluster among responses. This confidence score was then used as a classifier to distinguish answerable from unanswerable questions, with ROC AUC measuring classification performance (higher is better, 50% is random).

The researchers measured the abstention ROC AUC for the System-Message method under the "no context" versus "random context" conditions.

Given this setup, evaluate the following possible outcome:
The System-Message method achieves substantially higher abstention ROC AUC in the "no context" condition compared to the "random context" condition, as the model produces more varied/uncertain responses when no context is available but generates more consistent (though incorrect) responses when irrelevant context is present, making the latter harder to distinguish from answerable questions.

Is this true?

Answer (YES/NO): YES